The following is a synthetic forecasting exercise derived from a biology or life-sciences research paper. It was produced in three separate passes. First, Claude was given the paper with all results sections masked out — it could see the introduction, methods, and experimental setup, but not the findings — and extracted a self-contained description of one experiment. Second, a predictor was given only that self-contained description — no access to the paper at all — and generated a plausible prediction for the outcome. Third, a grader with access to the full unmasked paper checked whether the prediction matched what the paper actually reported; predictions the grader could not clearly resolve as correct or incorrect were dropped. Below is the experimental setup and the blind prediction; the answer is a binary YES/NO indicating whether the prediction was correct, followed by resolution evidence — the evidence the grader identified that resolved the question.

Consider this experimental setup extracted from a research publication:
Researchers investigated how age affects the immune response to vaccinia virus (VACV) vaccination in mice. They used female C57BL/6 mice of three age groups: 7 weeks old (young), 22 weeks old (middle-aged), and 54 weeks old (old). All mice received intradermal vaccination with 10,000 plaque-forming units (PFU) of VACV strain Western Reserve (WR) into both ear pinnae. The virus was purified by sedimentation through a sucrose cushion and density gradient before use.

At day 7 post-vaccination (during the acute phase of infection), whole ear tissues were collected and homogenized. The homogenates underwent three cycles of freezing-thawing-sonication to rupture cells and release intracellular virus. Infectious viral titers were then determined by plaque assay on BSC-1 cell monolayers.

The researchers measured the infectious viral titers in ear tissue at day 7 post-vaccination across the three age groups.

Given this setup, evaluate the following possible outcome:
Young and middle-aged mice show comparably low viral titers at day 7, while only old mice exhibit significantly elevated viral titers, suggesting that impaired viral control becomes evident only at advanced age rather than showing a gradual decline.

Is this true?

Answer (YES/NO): NO